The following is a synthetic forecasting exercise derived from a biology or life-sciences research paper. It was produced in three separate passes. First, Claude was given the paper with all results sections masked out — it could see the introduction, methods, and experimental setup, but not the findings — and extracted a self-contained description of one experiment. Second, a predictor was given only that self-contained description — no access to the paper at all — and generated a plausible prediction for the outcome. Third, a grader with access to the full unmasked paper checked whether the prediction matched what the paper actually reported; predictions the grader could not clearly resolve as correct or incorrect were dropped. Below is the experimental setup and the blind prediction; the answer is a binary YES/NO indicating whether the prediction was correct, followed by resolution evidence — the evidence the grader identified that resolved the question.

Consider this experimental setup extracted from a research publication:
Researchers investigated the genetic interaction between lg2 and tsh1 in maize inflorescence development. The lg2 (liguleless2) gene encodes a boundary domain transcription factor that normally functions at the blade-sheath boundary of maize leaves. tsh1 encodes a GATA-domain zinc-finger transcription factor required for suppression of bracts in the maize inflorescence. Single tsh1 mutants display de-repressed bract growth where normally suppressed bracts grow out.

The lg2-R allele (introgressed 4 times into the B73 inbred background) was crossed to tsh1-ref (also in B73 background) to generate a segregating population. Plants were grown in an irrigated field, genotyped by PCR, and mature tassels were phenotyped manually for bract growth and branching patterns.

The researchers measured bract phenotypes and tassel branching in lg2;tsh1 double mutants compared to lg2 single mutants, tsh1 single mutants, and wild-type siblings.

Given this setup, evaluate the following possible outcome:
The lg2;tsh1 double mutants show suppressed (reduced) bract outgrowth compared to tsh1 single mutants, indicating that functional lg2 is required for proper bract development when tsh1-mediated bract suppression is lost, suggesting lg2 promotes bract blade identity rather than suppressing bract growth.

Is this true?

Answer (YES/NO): NO